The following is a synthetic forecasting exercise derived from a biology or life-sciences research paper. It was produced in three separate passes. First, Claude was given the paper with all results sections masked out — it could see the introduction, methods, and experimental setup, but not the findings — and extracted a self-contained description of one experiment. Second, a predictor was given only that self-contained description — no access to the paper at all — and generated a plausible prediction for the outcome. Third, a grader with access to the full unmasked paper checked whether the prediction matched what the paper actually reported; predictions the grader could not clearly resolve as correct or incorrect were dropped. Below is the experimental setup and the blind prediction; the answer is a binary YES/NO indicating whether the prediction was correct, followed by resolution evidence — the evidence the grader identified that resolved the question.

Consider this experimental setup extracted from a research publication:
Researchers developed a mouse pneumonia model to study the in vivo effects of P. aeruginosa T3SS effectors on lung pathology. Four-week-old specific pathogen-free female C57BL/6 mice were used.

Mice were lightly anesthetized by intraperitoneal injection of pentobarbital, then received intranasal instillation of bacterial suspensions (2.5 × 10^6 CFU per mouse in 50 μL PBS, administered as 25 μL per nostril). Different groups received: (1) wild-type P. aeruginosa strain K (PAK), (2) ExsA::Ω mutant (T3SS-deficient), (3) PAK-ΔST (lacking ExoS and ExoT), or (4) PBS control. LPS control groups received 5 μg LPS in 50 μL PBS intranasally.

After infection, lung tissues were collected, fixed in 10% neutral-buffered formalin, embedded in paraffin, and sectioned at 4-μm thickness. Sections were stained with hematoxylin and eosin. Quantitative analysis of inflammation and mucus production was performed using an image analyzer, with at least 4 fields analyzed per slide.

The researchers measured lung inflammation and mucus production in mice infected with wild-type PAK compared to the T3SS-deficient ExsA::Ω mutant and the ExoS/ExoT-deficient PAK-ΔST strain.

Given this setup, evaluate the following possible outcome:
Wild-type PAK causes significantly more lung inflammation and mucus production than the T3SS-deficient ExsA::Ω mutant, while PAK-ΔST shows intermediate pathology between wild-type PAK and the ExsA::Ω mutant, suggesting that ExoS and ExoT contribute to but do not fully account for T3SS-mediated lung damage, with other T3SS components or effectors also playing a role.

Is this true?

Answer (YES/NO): NO